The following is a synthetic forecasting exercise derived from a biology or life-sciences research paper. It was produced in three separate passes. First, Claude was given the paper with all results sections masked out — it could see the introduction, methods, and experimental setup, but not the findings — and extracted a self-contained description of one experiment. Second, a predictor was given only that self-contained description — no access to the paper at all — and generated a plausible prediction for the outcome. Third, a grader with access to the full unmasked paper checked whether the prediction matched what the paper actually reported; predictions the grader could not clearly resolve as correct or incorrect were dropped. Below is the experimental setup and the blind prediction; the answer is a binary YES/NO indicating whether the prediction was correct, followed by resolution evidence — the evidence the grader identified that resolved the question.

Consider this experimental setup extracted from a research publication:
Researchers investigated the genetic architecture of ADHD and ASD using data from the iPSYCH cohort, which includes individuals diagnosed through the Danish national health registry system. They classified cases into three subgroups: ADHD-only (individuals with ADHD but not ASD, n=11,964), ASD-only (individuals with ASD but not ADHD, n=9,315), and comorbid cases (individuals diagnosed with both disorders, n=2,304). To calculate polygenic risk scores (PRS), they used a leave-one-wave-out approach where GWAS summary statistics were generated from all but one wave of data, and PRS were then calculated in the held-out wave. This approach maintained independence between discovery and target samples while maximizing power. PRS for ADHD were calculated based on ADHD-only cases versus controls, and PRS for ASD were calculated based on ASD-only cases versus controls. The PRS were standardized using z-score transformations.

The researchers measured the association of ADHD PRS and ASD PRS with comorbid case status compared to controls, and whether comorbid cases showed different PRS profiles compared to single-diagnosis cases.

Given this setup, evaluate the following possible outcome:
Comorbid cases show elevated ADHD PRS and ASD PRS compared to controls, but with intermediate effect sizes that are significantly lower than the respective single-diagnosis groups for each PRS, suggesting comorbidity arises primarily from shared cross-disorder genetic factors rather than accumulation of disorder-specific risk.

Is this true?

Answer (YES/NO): NO